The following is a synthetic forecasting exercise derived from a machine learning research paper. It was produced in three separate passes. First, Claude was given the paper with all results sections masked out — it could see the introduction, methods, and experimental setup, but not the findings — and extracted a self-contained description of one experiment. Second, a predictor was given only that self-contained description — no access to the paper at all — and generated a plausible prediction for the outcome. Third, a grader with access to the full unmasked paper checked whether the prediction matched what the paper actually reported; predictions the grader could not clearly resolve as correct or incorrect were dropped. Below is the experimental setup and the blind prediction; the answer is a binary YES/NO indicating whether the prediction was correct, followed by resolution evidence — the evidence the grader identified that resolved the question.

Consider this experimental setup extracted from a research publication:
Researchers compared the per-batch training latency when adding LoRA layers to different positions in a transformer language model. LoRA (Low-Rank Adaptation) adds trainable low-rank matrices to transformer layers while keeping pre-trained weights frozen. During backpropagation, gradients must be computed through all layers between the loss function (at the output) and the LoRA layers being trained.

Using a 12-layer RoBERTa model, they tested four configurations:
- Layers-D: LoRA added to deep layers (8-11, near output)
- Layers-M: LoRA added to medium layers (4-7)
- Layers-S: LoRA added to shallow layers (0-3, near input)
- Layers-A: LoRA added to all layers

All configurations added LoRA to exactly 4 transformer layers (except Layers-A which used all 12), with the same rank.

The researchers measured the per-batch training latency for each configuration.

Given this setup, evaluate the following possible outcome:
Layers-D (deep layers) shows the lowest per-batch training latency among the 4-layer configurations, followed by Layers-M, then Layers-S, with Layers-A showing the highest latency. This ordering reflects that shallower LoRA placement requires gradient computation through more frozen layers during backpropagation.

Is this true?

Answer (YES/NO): YES